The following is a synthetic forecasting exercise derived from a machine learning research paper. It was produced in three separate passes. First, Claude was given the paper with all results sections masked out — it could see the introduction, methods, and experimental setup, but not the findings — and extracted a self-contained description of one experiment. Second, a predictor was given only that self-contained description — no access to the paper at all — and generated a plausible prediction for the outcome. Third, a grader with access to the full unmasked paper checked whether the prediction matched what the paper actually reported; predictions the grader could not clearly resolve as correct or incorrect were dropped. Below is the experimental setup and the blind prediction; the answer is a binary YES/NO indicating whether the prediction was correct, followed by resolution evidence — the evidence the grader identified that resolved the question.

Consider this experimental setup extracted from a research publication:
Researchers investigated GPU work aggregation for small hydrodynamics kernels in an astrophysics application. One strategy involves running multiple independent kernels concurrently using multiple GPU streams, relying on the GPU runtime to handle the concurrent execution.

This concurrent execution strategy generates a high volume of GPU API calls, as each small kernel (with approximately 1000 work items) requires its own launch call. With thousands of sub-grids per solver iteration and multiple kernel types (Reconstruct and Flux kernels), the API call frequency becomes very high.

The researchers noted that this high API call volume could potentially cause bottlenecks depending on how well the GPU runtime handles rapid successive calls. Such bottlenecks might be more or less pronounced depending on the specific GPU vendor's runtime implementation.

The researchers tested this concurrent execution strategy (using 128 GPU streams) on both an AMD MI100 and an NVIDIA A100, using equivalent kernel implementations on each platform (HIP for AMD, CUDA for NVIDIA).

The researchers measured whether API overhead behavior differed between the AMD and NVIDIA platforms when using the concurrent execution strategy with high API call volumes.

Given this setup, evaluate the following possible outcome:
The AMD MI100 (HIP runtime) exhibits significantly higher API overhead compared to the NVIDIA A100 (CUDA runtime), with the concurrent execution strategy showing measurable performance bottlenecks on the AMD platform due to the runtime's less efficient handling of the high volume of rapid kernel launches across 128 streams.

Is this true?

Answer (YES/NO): YES